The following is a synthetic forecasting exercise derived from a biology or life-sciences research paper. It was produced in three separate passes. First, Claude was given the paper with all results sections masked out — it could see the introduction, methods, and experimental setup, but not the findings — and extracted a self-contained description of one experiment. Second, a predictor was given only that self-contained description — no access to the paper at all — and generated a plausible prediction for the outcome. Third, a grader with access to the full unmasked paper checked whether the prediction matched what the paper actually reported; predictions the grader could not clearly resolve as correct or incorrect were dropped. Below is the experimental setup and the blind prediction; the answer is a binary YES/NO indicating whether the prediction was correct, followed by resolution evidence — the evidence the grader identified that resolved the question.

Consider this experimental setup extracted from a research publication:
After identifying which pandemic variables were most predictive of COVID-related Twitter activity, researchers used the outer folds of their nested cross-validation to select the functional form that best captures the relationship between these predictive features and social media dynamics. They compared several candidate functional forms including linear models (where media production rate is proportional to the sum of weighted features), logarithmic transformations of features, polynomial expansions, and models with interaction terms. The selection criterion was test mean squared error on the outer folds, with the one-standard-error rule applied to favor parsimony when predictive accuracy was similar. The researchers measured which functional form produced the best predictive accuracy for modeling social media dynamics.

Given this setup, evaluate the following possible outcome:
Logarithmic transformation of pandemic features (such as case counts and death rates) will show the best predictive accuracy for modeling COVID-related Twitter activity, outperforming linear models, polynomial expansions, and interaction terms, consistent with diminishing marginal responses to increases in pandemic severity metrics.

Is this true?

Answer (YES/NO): NO